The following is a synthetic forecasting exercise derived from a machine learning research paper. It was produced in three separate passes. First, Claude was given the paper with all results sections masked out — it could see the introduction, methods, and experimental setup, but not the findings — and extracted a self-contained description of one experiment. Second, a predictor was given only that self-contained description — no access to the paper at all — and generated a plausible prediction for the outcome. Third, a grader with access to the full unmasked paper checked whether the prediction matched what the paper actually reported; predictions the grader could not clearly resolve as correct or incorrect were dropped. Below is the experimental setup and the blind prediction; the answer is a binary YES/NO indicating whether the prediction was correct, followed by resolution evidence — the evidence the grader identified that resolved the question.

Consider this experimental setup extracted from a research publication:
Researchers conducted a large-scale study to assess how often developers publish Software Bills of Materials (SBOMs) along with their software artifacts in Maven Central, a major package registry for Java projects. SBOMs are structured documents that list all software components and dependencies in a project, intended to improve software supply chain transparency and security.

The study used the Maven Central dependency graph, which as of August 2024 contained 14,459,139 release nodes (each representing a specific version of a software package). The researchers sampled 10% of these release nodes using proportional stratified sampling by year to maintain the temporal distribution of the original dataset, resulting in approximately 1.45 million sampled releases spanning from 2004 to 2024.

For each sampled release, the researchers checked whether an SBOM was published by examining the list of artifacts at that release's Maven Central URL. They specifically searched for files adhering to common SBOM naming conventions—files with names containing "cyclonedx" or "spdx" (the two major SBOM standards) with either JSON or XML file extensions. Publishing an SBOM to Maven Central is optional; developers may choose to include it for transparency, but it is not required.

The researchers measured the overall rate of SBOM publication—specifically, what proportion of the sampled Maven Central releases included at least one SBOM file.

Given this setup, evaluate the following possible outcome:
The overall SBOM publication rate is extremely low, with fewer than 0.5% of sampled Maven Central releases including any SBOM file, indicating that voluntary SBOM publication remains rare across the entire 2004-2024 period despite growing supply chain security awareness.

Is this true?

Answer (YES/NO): NO